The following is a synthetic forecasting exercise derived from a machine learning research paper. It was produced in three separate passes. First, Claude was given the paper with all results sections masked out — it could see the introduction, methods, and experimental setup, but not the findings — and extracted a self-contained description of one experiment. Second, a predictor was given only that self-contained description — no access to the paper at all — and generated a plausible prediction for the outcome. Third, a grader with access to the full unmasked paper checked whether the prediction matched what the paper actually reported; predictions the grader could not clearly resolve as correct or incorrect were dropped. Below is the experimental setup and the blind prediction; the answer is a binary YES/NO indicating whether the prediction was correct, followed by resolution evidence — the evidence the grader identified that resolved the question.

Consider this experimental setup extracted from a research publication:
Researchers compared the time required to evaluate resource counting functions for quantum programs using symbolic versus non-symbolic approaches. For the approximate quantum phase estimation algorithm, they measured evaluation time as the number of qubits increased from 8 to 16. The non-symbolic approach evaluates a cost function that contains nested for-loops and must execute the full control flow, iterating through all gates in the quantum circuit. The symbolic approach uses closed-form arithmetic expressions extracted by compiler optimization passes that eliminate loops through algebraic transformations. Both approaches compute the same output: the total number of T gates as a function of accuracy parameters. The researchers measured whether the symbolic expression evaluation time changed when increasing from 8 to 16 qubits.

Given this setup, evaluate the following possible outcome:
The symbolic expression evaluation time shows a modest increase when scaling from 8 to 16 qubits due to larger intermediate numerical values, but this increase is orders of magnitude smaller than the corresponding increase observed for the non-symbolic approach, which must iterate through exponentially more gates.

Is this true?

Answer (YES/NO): NO